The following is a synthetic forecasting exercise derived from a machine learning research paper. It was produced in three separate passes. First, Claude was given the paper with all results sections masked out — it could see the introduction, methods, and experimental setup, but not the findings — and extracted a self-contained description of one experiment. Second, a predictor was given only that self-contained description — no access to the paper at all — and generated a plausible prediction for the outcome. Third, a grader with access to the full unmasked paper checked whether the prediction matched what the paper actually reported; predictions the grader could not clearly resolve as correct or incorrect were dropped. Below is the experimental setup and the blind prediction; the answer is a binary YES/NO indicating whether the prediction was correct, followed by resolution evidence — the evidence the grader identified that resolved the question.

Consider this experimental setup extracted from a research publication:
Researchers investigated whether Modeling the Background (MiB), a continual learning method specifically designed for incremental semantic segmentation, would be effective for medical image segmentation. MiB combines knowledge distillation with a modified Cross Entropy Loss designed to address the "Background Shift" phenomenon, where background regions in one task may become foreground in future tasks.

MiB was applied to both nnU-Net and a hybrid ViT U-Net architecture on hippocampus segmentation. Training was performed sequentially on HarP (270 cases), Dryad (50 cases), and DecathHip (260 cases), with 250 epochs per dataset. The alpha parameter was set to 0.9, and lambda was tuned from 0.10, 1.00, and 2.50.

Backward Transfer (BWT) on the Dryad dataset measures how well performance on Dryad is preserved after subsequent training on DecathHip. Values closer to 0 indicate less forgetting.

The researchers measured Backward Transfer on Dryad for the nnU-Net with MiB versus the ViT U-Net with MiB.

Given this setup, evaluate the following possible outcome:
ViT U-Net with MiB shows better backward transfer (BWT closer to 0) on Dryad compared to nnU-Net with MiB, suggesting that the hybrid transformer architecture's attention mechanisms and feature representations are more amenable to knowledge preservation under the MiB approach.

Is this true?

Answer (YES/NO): NO